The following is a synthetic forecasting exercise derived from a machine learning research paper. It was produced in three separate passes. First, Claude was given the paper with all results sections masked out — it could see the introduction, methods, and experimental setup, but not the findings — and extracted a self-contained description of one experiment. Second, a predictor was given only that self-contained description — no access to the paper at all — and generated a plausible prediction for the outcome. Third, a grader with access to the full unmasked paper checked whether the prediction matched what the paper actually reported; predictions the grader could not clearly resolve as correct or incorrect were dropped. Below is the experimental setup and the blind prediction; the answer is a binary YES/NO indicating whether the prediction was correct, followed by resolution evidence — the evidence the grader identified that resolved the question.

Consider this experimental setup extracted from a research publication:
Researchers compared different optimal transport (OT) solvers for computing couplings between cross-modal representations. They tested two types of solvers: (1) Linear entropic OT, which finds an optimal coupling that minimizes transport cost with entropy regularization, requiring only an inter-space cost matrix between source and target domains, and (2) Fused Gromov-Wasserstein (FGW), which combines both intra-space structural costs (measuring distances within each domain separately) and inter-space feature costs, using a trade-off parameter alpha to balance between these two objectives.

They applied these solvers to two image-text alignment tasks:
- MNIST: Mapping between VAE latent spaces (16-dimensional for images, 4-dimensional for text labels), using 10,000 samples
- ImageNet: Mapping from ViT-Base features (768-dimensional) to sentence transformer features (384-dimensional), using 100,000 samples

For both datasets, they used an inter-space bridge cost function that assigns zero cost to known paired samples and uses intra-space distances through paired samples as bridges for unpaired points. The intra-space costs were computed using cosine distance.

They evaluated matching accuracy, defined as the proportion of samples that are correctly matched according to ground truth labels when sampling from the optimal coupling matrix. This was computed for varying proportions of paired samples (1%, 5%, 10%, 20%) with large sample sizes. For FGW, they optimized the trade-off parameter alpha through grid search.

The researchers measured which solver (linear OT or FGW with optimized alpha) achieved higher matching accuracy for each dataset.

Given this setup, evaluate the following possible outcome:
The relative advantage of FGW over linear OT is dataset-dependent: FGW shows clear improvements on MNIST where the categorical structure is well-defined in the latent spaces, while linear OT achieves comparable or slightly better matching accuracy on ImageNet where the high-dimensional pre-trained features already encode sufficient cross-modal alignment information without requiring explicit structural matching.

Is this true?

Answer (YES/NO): YES